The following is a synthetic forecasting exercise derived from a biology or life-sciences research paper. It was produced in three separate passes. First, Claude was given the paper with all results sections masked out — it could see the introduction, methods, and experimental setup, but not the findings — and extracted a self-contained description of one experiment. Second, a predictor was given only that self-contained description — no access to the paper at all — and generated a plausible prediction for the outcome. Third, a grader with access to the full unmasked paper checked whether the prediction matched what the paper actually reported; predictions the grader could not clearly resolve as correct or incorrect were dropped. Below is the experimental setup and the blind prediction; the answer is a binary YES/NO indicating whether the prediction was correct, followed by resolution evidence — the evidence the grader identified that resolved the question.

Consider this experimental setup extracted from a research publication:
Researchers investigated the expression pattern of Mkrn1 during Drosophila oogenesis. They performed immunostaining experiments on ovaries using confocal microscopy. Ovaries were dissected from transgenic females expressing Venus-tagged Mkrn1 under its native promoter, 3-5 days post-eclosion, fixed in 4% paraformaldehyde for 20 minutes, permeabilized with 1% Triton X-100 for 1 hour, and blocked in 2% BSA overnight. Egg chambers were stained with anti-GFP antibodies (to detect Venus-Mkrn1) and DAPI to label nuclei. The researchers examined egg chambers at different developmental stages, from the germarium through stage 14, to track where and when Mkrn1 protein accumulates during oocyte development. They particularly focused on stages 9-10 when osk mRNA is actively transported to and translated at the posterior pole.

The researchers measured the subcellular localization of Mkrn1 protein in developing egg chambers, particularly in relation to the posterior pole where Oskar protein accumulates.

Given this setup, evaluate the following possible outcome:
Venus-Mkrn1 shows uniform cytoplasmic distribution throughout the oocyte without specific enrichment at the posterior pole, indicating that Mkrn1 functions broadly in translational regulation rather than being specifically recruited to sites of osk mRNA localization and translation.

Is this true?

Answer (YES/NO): NO